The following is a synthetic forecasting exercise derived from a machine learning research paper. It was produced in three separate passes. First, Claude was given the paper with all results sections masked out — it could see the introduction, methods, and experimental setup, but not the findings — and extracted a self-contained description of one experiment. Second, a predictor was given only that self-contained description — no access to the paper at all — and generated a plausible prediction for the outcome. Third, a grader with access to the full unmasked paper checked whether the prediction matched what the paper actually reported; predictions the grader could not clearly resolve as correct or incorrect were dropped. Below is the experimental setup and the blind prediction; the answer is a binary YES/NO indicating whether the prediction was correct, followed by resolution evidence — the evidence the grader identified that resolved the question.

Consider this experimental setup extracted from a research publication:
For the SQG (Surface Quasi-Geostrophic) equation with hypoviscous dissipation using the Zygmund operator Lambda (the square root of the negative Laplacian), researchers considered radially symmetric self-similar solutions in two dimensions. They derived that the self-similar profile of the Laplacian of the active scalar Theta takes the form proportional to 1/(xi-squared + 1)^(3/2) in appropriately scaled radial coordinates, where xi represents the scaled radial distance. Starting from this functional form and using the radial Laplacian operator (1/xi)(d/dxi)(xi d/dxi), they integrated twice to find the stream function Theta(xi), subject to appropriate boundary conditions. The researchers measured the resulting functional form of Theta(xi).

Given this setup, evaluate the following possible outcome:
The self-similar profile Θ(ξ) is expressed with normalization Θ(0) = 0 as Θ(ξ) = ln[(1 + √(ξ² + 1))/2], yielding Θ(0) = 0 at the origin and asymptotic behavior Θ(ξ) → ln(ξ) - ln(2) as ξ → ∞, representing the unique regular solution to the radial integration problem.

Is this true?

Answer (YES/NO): NO